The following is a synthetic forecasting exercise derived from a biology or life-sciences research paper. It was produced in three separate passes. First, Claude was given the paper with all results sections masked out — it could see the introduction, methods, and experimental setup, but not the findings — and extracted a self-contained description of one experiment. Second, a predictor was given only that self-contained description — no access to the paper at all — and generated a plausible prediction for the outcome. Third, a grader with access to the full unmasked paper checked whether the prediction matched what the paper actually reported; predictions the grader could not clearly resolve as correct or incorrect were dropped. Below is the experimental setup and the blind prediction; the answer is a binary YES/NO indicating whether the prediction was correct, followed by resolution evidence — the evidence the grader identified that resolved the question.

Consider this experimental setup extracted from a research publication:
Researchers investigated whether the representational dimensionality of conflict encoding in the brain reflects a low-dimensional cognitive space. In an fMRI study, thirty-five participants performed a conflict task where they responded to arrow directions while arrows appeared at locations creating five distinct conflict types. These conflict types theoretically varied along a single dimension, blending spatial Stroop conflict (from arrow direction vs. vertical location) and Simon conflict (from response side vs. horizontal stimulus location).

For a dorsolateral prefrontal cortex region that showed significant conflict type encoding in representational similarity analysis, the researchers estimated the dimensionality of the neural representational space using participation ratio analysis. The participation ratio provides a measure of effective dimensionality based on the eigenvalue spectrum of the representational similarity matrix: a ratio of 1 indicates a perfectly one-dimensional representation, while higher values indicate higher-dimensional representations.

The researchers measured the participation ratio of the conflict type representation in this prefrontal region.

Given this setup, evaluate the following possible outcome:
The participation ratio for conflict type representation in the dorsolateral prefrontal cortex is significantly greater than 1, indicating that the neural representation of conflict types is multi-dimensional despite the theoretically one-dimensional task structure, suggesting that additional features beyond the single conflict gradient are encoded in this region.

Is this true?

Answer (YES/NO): NO